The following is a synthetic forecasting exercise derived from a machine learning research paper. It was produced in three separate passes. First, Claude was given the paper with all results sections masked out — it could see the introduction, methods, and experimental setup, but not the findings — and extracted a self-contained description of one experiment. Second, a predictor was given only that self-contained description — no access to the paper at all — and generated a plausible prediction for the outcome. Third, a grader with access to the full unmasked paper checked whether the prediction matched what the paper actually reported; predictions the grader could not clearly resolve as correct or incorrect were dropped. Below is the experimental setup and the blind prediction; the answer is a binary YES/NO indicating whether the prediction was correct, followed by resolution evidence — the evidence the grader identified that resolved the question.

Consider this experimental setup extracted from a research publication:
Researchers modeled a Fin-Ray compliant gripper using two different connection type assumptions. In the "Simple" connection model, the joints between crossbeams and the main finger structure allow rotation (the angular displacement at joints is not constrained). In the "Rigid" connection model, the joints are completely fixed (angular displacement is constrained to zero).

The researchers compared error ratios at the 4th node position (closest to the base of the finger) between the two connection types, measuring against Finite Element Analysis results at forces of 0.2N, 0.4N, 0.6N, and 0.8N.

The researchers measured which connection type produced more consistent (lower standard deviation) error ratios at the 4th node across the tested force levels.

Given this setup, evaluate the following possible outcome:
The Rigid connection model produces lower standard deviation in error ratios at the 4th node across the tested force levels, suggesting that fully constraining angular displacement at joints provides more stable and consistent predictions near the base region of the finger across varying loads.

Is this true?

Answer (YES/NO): YES